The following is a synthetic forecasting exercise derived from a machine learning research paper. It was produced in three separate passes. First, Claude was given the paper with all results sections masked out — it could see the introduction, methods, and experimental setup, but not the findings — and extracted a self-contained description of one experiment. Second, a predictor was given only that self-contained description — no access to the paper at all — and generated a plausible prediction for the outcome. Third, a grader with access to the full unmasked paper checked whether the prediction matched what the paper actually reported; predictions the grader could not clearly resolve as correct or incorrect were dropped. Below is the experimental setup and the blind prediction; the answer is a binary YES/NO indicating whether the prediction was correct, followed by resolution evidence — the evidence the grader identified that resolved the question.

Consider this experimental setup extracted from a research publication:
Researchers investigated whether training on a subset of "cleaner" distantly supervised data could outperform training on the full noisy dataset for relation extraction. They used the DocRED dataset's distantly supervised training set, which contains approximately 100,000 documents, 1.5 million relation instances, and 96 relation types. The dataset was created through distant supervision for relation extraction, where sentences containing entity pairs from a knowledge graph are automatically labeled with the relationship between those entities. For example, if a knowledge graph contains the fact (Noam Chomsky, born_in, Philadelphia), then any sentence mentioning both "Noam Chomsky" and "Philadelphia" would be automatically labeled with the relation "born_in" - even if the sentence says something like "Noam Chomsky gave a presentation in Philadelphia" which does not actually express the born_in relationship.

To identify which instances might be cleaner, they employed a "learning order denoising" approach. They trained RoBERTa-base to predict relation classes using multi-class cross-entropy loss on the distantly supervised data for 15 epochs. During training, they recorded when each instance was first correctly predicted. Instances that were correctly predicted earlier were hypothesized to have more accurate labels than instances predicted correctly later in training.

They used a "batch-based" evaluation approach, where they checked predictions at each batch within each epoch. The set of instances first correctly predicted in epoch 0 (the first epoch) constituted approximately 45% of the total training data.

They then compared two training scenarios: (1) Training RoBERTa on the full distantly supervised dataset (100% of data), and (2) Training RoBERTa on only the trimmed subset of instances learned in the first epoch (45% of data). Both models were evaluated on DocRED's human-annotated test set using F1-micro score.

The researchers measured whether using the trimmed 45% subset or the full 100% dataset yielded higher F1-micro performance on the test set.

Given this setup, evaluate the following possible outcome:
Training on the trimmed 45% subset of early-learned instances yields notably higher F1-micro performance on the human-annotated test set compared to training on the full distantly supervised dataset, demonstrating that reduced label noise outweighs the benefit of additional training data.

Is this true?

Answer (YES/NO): YES